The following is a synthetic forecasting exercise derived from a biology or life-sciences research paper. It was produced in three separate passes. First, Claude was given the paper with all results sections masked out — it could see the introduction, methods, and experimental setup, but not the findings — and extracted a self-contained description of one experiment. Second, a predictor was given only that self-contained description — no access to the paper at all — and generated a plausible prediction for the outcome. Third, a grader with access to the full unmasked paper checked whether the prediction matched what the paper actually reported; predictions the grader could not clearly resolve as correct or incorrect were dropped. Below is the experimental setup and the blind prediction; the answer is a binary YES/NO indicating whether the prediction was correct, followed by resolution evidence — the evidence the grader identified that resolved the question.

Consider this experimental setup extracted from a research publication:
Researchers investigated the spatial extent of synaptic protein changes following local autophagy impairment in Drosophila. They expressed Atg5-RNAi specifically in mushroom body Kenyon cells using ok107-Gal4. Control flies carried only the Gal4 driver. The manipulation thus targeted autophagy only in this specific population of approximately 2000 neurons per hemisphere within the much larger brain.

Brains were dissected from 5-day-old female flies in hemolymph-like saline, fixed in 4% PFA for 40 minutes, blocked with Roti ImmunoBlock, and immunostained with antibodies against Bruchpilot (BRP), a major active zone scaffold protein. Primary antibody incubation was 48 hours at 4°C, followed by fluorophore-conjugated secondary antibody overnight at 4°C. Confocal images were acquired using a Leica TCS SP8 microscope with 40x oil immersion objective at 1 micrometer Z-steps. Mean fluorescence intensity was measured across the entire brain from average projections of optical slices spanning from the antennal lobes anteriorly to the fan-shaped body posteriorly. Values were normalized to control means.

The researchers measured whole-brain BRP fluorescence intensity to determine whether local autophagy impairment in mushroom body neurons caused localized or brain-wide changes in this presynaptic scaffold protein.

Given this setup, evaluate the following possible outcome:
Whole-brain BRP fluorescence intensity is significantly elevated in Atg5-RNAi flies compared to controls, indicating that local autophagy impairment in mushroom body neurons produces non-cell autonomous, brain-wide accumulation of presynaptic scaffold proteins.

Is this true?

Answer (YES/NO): YES